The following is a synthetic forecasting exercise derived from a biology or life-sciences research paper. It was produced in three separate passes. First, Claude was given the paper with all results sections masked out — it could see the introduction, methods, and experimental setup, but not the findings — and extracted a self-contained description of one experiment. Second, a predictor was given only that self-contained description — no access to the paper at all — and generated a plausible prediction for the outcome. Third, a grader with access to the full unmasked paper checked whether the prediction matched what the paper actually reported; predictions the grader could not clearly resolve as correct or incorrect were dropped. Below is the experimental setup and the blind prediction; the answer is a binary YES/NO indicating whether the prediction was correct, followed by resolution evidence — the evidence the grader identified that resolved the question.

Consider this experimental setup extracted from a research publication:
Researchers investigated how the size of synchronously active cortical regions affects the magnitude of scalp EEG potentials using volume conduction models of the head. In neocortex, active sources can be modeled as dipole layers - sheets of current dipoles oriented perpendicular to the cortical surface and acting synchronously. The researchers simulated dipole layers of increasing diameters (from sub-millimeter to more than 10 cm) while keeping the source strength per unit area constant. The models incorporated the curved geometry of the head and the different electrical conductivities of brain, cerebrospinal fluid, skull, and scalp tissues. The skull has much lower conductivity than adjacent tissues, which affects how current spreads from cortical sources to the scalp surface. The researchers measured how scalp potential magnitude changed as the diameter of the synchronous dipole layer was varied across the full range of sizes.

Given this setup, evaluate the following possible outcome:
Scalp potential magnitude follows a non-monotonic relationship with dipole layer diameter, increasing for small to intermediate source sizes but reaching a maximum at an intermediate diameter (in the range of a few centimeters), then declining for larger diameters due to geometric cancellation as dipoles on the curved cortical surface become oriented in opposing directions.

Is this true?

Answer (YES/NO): NO